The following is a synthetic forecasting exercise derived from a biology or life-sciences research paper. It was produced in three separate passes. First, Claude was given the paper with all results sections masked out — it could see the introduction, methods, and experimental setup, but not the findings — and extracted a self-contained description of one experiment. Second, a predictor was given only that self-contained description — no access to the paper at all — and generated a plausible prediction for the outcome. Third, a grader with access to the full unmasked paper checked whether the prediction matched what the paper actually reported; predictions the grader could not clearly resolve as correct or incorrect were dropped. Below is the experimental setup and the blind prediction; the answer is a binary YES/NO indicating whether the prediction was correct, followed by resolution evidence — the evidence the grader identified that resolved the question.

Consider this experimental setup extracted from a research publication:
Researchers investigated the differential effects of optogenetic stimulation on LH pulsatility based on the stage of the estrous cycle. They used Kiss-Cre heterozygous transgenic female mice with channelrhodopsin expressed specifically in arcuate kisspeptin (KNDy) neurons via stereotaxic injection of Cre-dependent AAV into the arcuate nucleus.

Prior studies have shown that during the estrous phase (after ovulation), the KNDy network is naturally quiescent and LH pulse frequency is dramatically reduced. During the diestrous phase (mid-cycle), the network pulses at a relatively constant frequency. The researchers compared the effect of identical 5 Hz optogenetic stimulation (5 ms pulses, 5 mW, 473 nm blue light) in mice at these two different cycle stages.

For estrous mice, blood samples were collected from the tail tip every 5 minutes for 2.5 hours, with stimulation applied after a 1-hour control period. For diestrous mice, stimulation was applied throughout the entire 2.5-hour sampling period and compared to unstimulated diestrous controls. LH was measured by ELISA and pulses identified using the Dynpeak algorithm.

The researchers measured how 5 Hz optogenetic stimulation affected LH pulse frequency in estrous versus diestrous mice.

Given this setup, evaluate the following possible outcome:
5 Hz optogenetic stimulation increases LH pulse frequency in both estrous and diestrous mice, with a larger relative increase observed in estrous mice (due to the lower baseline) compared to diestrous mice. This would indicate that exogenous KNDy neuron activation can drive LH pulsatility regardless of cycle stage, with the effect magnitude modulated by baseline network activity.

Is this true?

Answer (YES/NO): NO